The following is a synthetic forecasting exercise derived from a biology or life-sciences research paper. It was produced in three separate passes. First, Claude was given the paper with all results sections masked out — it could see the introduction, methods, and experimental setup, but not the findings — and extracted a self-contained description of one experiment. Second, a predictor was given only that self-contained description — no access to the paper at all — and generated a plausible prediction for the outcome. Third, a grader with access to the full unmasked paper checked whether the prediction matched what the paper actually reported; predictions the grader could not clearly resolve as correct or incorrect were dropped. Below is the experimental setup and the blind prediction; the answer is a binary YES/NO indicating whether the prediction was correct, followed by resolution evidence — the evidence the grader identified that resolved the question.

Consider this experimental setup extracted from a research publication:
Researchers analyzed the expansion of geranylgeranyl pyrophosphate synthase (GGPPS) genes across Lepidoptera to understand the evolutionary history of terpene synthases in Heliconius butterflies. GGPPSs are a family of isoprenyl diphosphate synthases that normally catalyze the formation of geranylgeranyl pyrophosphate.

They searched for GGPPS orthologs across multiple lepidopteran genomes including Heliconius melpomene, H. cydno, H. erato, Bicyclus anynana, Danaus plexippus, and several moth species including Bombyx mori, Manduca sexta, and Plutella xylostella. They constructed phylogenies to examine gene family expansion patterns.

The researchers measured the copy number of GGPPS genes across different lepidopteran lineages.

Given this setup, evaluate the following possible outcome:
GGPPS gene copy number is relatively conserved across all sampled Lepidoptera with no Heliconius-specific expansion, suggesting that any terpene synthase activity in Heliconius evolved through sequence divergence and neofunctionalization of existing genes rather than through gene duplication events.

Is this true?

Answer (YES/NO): NO